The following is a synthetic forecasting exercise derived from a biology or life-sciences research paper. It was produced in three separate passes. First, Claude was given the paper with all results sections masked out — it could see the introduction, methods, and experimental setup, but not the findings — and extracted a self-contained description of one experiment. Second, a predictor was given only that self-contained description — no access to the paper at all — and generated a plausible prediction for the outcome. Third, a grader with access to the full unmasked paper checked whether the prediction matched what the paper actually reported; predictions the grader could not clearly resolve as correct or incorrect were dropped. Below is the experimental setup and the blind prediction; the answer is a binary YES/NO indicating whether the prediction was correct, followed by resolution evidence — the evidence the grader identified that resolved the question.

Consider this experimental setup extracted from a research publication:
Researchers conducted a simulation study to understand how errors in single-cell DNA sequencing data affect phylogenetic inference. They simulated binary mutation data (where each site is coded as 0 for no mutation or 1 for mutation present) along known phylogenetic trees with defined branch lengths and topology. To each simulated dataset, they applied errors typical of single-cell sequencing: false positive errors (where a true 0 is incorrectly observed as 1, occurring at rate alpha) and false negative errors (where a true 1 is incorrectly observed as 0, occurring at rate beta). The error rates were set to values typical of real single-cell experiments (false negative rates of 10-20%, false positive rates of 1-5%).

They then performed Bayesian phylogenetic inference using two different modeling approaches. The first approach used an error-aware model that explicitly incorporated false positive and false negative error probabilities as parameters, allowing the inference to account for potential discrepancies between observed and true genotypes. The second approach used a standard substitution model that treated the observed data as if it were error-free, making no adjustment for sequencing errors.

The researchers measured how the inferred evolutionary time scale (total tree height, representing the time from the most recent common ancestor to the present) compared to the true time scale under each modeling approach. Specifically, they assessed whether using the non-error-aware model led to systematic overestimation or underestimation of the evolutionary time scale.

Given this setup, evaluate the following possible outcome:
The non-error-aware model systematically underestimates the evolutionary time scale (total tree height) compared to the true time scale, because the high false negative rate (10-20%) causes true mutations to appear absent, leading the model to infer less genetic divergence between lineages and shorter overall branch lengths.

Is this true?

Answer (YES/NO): NO